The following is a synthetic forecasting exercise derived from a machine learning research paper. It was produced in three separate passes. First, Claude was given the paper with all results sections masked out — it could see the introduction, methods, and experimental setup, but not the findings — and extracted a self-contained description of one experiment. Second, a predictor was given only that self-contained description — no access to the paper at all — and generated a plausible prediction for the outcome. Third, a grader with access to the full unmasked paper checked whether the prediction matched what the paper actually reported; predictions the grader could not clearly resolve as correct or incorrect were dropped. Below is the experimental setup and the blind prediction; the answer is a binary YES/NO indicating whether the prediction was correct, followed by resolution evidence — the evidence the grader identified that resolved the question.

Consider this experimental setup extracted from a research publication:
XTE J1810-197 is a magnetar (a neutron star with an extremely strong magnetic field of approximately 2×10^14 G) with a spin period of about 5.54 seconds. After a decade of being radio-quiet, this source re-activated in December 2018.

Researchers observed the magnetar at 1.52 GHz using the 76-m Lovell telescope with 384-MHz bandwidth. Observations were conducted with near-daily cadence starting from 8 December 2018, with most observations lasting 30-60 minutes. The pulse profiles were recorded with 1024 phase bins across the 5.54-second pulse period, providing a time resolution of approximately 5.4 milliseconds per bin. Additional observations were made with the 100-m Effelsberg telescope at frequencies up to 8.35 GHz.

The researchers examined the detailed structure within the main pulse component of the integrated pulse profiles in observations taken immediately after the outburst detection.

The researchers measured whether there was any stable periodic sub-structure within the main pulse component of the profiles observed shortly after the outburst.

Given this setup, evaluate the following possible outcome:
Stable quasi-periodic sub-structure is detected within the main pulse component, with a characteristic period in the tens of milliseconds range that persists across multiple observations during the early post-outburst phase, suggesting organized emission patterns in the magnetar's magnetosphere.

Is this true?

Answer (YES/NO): YES